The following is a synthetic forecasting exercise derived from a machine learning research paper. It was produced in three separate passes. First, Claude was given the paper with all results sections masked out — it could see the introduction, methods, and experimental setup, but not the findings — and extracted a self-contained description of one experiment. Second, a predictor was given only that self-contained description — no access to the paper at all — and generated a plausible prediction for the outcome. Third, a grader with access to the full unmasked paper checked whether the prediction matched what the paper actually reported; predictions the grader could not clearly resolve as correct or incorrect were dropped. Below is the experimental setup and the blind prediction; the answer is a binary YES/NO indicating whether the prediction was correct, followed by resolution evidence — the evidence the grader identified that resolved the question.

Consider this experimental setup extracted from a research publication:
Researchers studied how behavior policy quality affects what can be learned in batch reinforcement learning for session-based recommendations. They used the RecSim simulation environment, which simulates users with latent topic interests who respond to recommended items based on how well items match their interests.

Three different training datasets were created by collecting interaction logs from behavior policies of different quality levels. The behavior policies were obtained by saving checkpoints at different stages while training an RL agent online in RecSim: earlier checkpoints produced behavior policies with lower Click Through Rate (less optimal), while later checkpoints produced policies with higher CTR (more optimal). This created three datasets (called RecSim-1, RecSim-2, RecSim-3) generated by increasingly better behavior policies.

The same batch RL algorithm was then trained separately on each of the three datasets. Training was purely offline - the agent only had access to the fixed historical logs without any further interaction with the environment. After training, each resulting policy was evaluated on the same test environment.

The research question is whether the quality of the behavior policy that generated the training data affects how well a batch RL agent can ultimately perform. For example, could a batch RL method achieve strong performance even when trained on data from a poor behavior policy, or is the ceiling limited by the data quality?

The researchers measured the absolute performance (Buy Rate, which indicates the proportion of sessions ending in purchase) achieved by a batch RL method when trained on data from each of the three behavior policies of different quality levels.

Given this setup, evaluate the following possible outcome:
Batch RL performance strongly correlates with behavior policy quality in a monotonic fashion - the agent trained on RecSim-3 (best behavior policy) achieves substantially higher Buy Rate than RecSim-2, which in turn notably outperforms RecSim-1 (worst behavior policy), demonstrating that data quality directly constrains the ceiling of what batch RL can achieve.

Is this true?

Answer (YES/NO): NO